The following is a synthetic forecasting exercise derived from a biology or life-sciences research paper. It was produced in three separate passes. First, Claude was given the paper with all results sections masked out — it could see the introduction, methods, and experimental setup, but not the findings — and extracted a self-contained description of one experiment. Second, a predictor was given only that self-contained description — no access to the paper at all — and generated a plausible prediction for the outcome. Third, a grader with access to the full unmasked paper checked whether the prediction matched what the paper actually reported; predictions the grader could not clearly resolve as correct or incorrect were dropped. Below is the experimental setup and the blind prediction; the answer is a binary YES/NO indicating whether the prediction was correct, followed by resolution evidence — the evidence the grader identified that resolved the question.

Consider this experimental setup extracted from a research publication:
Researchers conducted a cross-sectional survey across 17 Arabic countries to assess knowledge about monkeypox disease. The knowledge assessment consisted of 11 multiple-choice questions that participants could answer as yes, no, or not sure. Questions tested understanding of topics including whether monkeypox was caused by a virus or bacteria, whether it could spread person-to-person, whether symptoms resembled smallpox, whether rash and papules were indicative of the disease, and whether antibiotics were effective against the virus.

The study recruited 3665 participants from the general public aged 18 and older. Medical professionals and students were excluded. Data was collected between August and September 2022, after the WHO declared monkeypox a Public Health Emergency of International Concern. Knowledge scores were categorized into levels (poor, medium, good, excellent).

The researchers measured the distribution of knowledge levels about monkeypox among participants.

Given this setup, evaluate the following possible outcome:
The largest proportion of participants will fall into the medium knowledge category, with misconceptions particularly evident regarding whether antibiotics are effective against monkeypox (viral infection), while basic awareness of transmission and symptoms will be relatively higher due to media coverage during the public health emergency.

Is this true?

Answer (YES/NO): NO